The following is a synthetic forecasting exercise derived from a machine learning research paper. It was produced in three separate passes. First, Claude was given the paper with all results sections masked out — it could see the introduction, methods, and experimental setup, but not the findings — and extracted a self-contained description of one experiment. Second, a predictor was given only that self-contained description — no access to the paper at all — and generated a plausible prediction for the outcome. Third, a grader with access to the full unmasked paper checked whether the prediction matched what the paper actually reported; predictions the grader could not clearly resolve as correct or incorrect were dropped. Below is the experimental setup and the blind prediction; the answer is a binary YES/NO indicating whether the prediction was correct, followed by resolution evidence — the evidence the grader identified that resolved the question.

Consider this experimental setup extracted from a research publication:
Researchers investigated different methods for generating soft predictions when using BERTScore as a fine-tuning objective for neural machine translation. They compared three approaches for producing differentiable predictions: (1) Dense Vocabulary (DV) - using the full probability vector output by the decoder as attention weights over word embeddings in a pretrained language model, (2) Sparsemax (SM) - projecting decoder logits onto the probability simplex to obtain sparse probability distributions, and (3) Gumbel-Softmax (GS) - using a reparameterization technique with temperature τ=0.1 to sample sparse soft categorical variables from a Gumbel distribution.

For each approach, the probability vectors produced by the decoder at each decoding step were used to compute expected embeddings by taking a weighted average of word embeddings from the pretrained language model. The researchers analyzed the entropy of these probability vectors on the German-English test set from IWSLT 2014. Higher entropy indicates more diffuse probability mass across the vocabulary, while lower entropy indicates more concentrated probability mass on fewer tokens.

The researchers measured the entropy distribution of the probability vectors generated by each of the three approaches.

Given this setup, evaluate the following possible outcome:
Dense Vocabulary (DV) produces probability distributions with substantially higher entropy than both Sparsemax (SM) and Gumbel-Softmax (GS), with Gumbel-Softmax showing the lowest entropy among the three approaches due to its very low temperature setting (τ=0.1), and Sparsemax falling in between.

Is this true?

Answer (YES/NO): NO